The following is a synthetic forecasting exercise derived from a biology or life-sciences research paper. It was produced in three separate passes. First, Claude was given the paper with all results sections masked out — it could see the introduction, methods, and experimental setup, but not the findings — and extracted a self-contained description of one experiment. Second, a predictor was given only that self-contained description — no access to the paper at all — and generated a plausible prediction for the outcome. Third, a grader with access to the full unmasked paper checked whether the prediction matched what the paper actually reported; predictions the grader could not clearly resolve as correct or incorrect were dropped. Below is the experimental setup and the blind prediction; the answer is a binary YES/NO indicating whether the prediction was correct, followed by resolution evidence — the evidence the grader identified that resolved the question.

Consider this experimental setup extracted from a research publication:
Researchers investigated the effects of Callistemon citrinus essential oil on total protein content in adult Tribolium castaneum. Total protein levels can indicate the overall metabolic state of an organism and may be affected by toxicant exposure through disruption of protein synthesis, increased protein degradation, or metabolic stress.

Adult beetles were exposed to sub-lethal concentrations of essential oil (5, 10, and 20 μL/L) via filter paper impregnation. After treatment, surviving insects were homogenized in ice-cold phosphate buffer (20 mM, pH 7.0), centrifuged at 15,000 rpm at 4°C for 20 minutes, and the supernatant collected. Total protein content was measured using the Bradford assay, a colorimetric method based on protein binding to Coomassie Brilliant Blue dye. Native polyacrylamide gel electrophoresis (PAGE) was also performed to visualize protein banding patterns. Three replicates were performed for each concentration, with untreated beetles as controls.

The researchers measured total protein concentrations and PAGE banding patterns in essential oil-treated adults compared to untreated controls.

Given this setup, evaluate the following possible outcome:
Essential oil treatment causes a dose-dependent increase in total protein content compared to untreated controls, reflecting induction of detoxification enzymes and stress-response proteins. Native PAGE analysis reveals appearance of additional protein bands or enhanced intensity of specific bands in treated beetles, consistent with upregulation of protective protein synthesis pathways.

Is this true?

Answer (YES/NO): NO